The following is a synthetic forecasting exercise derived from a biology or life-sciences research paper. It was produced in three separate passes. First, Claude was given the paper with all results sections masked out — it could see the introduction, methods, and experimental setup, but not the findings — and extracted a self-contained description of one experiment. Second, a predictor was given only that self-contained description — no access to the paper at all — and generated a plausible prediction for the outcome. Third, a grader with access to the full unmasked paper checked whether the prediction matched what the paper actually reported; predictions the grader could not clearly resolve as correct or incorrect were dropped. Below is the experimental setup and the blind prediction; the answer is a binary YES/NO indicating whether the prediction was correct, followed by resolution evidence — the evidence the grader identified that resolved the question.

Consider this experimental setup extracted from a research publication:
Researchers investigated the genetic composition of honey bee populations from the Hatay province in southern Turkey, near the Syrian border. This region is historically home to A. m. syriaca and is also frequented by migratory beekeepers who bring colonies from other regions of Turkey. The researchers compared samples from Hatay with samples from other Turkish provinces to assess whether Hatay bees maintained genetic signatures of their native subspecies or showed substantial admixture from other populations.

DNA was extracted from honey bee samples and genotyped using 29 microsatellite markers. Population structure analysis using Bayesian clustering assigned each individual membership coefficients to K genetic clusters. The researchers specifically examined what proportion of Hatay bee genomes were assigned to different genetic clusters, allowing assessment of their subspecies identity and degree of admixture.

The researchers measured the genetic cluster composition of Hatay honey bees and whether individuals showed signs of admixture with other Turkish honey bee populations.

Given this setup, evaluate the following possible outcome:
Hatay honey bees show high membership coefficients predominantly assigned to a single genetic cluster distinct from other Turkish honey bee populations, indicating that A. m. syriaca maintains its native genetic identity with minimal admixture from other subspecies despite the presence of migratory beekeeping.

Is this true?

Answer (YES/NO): YES